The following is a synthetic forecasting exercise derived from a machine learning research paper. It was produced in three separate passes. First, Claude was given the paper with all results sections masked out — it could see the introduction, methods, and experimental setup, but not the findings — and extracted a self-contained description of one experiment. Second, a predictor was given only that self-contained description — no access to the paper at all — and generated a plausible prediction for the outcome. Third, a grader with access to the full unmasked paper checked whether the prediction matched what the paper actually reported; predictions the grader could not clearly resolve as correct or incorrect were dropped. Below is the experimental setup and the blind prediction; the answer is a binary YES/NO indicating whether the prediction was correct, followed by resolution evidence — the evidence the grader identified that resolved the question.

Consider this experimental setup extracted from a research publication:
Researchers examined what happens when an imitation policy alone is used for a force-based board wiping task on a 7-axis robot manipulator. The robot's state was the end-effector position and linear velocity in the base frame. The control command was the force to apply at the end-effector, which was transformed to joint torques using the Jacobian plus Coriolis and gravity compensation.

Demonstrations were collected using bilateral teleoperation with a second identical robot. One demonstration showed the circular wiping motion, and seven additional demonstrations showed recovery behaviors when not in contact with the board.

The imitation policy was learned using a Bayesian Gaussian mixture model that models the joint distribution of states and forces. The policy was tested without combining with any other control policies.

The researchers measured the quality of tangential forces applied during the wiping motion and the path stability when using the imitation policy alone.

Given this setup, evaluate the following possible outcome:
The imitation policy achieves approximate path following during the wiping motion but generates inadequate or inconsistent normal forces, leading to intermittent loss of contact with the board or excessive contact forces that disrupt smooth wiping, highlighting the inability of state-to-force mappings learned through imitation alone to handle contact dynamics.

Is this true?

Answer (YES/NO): NO